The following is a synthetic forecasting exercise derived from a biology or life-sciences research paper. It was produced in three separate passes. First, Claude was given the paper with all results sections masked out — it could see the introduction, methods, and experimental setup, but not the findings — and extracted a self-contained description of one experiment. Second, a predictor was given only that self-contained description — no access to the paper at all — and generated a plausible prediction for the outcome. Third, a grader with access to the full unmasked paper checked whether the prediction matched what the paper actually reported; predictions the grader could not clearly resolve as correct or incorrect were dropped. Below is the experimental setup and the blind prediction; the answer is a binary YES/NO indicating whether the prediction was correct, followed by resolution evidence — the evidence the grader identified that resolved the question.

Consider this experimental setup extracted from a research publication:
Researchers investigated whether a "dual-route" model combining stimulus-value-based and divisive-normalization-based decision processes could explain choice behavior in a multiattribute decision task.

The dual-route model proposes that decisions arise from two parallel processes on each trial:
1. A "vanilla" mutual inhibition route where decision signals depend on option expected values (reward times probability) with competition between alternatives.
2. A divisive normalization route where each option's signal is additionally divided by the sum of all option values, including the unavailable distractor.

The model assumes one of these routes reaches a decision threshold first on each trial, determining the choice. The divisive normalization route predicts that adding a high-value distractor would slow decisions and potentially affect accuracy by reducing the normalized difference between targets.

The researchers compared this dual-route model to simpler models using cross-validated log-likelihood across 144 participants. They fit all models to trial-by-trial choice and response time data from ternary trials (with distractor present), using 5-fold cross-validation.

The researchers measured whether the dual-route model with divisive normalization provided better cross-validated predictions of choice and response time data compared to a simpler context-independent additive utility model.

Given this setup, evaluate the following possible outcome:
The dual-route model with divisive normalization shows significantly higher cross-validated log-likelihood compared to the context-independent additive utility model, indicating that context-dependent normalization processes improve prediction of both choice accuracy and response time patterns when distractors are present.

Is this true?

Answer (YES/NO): NO